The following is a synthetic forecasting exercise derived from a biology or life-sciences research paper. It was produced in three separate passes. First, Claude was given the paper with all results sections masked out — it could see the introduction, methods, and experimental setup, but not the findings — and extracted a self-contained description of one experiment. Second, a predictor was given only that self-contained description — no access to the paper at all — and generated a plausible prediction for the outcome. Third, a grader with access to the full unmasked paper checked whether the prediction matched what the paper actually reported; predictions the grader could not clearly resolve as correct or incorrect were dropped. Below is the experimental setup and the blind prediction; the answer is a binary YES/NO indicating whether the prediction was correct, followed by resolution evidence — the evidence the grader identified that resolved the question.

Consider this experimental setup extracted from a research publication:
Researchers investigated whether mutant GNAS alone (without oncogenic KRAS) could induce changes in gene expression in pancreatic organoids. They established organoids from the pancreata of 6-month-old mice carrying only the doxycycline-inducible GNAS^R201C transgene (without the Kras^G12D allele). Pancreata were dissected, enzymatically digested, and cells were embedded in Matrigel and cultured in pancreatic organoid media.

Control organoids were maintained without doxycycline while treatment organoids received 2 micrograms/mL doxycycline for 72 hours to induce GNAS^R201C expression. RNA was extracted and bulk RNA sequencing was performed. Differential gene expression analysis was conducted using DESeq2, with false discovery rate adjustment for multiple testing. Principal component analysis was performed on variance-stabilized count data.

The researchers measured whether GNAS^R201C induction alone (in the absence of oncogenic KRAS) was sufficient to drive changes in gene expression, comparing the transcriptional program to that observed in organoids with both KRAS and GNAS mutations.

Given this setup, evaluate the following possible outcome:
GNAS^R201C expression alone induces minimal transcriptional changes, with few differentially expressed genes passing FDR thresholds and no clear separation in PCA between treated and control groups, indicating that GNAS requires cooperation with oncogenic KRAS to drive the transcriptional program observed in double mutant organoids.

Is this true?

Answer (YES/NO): NO